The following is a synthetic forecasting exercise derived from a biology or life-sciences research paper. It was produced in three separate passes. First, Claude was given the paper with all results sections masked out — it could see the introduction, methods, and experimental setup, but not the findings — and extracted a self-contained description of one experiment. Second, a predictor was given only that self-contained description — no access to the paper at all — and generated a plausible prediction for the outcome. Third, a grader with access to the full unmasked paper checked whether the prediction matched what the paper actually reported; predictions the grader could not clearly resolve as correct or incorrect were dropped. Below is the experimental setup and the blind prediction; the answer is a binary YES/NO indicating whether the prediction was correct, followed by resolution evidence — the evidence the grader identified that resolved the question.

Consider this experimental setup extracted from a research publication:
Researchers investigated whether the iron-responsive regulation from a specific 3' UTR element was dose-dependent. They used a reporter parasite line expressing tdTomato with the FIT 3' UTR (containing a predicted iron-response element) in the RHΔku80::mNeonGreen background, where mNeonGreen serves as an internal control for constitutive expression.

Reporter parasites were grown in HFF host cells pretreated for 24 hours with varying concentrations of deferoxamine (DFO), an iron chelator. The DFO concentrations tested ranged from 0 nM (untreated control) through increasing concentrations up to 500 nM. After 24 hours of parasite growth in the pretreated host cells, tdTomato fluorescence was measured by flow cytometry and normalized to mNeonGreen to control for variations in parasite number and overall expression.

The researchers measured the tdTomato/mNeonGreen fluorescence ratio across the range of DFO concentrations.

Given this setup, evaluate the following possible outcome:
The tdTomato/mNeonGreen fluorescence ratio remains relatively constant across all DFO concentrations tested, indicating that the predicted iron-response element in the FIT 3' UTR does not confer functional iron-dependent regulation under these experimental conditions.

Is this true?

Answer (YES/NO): NO